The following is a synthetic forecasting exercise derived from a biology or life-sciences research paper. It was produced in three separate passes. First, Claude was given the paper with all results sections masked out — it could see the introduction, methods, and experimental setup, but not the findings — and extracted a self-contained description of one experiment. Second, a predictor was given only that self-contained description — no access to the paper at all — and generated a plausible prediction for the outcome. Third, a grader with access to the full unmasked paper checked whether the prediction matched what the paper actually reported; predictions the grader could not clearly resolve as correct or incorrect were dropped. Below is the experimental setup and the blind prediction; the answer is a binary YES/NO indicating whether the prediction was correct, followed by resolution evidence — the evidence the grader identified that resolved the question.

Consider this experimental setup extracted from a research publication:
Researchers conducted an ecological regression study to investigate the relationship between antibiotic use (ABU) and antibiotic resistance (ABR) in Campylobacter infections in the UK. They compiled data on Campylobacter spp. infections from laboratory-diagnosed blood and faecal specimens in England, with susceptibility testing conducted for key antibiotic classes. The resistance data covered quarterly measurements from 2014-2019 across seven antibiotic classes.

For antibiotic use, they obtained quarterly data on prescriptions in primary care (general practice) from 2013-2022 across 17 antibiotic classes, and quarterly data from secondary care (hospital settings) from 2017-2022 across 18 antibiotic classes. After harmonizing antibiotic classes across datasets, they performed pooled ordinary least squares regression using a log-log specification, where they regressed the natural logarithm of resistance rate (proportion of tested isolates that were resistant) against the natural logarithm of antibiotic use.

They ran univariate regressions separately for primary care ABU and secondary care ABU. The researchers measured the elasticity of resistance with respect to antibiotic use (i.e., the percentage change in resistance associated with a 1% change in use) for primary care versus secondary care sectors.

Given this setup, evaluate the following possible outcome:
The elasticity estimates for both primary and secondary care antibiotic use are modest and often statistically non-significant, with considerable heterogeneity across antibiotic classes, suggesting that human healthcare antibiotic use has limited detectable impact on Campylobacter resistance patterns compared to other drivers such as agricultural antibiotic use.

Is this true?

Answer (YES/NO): NO